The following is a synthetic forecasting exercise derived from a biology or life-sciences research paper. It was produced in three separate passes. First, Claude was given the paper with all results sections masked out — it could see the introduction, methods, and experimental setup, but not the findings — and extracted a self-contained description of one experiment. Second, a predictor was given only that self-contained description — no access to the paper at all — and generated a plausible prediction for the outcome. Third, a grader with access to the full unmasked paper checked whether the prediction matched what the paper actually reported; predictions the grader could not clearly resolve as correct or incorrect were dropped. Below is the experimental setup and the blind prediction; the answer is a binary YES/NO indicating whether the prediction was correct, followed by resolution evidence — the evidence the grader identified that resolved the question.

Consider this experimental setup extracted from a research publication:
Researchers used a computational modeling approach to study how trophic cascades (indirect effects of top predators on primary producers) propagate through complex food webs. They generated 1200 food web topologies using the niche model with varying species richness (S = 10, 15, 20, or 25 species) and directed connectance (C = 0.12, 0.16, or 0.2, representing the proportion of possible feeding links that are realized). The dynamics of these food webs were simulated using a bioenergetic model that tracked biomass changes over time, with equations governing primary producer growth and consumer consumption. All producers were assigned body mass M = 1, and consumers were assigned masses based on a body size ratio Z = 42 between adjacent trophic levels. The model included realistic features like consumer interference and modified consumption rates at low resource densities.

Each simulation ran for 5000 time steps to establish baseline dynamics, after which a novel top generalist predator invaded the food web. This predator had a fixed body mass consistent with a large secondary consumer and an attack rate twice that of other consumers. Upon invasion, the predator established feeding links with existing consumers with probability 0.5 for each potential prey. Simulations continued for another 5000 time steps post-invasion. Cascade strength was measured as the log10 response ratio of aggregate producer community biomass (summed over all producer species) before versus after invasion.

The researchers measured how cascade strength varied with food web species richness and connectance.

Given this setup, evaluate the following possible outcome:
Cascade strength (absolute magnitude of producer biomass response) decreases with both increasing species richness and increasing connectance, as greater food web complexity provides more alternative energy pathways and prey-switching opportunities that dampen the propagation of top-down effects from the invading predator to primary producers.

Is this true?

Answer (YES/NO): YES